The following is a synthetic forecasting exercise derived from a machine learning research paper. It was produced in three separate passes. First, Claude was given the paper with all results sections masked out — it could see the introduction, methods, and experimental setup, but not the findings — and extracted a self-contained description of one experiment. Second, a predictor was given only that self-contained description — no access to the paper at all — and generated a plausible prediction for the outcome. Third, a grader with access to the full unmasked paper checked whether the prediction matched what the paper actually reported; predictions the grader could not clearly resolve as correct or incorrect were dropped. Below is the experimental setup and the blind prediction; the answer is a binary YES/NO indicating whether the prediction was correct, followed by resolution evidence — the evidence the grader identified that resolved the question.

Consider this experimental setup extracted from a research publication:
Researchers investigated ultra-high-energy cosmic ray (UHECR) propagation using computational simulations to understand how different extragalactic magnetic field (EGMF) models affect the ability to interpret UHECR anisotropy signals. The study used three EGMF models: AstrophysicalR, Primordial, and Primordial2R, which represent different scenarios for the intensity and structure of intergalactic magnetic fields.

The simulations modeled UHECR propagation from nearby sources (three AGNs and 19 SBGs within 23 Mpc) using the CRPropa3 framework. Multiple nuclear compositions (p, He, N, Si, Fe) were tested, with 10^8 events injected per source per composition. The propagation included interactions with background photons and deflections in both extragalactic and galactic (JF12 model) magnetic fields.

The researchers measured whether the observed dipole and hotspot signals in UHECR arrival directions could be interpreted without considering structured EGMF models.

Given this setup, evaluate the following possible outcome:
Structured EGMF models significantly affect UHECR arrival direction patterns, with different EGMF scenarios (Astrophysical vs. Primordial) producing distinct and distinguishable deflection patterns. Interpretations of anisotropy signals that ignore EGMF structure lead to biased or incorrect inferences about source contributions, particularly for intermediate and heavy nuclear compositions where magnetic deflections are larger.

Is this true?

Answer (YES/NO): YES